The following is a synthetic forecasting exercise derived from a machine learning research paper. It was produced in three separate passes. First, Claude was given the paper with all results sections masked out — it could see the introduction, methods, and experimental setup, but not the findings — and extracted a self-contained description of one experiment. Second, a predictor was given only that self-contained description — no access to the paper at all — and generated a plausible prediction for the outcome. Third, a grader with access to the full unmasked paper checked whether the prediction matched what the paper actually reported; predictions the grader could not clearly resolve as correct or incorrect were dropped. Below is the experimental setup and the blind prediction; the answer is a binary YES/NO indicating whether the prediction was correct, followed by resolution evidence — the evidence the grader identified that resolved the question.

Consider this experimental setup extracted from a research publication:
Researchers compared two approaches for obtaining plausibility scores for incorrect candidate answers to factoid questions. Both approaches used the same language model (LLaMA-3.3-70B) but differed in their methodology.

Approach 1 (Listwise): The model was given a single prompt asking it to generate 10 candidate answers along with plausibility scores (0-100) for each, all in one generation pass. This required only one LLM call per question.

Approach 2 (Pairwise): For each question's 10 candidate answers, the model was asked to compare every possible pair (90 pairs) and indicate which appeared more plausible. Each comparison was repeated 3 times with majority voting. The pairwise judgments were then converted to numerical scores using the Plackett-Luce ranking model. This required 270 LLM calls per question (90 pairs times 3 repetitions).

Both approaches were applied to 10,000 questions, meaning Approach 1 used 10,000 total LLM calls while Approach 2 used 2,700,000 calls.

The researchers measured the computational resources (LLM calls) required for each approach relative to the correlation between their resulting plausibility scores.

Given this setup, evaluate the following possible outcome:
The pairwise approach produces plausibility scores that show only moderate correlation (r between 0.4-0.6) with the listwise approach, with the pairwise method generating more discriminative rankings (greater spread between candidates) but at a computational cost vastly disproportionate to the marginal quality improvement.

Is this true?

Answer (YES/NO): NO